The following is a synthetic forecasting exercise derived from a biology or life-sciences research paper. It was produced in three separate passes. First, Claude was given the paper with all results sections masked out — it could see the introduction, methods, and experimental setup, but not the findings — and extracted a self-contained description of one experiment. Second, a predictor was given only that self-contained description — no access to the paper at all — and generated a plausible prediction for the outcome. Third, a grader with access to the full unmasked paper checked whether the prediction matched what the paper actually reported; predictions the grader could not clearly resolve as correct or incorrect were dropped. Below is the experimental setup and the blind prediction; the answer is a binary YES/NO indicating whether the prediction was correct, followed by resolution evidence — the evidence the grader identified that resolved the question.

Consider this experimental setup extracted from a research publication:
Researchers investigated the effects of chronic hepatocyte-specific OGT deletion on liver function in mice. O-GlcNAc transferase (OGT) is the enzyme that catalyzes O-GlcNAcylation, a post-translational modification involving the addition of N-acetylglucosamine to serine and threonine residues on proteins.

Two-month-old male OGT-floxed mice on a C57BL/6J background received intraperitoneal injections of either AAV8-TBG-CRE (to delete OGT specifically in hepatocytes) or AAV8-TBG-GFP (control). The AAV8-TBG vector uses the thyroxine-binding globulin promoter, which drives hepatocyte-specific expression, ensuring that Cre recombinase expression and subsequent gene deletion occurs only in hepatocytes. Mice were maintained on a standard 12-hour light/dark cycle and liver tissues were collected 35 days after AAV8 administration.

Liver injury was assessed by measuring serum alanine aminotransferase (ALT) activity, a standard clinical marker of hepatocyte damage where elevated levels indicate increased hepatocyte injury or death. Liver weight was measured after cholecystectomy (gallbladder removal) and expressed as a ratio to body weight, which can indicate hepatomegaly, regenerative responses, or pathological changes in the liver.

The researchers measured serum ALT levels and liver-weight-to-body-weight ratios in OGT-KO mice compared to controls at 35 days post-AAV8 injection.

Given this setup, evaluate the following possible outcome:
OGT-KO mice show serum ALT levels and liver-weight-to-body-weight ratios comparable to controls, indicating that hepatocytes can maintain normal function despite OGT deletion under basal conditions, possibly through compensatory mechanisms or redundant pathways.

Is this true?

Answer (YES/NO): NO